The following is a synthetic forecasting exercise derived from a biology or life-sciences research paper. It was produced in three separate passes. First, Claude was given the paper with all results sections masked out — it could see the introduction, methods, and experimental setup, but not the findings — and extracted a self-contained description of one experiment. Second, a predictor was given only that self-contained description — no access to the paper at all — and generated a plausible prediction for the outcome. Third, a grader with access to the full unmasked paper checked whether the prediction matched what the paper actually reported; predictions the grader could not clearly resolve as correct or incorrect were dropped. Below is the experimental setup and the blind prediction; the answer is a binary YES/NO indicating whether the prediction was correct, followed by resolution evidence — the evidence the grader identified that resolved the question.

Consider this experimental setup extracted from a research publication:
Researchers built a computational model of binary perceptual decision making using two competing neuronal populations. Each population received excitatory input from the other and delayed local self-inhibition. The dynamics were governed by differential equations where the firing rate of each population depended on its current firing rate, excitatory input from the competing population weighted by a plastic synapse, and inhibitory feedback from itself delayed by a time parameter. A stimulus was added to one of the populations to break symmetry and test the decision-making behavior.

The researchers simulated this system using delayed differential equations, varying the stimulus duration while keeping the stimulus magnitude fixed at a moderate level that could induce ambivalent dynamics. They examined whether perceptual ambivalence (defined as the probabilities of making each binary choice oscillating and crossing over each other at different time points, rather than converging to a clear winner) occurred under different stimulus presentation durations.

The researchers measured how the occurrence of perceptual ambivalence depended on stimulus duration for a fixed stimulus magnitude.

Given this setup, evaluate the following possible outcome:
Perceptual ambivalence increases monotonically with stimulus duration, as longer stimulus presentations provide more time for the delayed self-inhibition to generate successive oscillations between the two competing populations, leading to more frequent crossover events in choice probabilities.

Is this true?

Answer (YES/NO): NO